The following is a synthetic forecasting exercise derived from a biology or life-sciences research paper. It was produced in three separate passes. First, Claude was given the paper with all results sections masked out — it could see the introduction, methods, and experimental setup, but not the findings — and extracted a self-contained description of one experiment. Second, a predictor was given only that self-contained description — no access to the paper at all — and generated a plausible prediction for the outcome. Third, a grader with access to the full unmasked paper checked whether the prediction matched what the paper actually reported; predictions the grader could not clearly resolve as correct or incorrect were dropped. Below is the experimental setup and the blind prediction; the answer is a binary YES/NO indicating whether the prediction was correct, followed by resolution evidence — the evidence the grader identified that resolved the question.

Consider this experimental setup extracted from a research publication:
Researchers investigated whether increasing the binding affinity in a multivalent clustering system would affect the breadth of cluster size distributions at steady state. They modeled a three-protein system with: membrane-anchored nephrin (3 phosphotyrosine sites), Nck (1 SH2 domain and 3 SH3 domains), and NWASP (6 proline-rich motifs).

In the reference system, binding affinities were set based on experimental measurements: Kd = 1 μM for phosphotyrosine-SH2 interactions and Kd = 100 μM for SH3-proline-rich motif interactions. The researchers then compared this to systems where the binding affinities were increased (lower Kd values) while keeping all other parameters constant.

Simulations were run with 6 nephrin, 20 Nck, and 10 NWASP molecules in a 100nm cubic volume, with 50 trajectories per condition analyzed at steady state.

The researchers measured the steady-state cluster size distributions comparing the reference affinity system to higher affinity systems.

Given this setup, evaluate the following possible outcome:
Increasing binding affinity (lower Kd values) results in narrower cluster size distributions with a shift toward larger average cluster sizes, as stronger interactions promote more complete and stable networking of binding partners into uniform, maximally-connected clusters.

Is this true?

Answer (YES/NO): YES